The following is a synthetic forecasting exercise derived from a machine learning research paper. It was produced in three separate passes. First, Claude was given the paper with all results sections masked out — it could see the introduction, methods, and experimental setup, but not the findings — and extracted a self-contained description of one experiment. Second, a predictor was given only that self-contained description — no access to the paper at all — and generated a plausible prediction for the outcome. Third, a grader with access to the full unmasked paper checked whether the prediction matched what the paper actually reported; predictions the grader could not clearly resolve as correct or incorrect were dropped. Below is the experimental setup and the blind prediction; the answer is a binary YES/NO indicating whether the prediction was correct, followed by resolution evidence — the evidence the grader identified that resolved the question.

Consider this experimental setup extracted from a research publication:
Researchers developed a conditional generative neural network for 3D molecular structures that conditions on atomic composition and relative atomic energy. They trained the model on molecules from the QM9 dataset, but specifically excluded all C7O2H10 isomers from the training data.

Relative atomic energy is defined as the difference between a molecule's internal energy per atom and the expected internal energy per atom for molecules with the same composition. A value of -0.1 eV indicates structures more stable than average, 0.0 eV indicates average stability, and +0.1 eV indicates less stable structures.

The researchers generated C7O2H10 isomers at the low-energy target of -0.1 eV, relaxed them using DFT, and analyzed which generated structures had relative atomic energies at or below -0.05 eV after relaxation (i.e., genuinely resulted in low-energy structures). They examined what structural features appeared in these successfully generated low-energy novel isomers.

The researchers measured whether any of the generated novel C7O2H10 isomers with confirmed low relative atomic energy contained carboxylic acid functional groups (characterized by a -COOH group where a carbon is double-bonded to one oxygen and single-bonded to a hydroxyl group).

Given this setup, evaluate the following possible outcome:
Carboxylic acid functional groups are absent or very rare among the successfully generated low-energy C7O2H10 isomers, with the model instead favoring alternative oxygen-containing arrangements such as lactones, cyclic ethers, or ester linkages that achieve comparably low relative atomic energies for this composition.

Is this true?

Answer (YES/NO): NO